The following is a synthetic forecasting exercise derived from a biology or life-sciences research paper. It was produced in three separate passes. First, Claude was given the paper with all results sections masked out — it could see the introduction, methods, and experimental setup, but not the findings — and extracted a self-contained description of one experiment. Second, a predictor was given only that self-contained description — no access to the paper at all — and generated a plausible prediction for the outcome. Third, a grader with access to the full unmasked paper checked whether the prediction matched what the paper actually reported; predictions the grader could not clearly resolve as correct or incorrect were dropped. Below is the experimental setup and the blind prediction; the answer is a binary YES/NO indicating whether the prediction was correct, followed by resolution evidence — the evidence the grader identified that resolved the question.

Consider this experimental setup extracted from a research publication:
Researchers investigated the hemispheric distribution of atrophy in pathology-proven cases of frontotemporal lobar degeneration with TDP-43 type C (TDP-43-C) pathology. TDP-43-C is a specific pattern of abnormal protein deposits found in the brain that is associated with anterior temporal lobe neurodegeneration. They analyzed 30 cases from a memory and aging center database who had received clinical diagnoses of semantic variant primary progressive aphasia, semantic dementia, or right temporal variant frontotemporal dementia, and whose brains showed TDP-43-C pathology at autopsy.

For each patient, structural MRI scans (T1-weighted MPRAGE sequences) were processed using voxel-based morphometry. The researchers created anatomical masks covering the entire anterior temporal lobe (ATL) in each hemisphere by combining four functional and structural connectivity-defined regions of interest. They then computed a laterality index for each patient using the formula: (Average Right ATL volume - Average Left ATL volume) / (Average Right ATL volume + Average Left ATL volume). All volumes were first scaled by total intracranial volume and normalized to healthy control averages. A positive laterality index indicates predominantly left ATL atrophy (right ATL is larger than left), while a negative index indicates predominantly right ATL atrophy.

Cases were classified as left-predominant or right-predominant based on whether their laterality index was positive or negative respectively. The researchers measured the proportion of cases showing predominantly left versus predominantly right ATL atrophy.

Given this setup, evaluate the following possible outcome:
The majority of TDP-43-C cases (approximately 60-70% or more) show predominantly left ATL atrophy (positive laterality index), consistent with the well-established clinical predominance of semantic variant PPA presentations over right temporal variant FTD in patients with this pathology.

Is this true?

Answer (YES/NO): YES